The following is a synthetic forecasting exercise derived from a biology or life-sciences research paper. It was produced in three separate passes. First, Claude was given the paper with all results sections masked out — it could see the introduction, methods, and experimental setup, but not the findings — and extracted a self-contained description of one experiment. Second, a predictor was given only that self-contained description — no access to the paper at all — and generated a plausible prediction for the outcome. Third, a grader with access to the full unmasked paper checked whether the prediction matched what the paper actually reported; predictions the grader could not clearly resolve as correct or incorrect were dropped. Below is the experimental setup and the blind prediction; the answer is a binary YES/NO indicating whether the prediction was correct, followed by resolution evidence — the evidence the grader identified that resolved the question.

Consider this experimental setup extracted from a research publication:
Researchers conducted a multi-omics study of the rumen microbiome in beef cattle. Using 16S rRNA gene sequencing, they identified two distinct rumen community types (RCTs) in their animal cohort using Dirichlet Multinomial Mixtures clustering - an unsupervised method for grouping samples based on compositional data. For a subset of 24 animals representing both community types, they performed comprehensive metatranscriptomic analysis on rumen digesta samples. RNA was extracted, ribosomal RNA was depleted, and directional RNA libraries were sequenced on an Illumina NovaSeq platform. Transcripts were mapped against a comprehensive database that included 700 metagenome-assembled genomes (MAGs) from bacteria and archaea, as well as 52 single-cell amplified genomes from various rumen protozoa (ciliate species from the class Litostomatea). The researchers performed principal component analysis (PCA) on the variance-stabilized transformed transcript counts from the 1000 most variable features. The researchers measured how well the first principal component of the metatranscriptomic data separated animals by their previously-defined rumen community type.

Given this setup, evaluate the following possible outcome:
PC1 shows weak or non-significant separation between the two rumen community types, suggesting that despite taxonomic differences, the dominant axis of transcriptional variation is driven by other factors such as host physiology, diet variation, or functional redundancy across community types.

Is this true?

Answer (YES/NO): NO